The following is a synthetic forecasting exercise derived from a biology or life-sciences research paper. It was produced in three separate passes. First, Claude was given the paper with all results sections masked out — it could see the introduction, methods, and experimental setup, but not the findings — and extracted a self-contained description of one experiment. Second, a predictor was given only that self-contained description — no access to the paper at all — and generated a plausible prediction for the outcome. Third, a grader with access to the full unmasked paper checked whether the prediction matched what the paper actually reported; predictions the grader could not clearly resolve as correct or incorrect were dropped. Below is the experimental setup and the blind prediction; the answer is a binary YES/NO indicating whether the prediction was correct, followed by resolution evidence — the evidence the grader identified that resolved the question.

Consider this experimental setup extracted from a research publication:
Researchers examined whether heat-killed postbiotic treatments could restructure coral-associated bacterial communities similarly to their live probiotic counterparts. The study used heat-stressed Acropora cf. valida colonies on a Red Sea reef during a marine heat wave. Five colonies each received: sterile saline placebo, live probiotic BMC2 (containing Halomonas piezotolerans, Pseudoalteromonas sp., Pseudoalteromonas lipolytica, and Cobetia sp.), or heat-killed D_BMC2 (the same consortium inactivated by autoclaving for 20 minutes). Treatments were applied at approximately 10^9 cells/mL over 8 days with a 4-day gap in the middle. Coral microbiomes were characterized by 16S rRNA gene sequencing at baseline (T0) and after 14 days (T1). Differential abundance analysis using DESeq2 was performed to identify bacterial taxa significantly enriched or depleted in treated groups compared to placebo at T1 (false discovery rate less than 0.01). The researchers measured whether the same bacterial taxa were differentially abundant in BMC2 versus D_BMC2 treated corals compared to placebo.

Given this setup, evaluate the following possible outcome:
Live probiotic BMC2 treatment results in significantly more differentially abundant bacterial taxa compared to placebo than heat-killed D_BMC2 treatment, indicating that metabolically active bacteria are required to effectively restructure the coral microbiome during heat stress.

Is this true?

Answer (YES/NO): NO